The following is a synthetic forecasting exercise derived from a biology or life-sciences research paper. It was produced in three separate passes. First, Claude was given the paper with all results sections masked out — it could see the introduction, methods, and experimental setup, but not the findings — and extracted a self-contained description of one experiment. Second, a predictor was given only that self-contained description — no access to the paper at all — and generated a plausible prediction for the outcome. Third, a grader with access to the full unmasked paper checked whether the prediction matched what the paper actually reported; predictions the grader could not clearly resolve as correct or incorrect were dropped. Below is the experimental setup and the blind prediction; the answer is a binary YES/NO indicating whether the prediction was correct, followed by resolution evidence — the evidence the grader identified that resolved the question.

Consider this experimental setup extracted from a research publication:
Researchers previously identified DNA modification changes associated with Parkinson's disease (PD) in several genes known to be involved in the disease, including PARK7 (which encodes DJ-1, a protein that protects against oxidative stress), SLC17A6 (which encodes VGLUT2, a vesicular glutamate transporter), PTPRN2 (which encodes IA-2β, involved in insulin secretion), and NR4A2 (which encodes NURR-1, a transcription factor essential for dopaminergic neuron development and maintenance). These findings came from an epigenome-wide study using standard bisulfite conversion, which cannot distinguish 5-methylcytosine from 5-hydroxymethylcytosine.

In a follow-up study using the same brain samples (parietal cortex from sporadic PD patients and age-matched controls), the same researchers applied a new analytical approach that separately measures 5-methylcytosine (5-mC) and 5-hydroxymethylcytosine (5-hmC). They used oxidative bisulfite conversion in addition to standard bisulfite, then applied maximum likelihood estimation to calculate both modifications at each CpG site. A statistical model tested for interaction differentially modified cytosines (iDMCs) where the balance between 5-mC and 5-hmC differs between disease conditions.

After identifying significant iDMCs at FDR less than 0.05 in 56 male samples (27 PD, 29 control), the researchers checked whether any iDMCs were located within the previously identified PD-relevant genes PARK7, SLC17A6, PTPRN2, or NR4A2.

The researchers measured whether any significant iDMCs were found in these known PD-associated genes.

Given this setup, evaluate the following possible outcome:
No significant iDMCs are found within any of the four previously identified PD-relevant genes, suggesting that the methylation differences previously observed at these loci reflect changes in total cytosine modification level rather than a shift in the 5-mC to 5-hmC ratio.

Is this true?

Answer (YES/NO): YES